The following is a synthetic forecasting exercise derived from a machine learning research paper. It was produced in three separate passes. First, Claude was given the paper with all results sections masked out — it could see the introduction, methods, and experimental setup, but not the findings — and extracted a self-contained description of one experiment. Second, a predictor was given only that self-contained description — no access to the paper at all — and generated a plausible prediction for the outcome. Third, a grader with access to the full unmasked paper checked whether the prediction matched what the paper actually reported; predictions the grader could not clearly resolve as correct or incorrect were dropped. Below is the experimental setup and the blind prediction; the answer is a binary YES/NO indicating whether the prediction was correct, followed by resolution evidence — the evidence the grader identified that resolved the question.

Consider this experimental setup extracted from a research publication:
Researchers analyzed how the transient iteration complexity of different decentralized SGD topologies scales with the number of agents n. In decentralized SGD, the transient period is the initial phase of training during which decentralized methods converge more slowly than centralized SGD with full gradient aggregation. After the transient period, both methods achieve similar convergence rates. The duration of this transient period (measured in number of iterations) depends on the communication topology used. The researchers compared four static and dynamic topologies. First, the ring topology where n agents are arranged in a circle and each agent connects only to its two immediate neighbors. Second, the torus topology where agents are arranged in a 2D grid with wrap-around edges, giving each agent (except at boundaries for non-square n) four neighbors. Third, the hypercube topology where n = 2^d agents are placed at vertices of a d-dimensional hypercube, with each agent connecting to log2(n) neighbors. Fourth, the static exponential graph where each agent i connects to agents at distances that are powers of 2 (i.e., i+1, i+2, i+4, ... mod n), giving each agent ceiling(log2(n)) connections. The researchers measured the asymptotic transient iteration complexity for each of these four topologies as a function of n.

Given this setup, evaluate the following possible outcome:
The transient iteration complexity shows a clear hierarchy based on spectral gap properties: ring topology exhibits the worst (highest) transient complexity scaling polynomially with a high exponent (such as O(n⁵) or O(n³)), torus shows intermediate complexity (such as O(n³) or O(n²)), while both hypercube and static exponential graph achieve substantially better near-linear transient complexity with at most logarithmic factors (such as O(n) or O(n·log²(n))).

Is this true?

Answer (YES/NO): NO